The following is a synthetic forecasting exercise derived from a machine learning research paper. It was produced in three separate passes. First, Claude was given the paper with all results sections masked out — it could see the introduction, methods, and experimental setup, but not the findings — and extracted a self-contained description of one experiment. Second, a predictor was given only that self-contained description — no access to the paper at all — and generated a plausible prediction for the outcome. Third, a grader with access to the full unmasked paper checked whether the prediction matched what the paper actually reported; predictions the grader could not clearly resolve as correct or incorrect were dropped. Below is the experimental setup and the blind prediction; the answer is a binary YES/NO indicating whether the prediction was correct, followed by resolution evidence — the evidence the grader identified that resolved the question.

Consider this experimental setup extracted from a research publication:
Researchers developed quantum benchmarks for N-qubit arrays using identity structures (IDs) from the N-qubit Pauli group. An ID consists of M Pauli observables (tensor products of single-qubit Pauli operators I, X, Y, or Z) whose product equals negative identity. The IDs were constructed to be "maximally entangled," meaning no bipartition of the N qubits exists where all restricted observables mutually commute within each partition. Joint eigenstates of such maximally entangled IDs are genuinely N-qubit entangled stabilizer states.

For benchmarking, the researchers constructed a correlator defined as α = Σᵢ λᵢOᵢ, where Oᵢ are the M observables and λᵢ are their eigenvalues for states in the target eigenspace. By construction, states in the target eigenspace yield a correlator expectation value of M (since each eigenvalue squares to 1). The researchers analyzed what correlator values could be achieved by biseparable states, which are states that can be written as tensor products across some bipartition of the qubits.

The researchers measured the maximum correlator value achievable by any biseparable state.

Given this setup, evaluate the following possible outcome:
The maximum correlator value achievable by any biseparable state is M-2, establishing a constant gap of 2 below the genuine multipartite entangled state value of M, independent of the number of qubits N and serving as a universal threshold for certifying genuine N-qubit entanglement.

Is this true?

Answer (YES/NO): YES